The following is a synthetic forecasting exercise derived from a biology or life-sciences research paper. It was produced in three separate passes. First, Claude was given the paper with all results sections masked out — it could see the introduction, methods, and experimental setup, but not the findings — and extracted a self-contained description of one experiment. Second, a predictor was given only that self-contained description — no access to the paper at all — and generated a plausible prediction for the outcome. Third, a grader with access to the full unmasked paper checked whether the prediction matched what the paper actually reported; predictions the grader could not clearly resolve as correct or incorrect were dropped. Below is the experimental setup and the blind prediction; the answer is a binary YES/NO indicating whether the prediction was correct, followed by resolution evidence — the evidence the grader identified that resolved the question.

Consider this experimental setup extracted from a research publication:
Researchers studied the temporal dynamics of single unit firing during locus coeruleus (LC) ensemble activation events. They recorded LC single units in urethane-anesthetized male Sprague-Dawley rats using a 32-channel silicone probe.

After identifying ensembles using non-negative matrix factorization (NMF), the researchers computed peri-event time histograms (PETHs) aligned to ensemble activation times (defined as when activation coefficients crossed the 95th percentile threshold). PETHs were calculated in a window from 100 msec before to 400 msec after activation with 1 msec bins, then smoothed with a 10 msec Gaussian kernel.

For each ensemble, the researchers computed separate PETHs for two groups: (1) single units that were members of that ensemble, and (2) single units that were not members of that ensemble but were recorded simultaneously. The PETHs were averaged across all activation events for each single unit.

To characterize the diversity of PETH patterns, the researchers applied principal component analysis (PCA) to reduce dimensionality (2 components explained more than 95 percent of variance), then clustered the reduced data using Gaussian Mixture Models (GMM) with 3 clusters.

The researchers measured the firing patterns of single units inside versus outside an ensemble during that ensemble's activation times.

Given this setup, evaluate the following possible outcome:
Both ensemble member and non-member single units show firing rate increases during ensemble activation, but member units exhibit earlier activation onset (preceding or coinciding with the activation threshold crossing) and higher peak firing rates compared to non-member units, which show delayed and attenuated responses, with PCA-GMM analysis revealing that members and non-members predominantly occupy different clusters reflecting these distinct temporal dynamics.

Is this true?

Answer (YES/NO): NO